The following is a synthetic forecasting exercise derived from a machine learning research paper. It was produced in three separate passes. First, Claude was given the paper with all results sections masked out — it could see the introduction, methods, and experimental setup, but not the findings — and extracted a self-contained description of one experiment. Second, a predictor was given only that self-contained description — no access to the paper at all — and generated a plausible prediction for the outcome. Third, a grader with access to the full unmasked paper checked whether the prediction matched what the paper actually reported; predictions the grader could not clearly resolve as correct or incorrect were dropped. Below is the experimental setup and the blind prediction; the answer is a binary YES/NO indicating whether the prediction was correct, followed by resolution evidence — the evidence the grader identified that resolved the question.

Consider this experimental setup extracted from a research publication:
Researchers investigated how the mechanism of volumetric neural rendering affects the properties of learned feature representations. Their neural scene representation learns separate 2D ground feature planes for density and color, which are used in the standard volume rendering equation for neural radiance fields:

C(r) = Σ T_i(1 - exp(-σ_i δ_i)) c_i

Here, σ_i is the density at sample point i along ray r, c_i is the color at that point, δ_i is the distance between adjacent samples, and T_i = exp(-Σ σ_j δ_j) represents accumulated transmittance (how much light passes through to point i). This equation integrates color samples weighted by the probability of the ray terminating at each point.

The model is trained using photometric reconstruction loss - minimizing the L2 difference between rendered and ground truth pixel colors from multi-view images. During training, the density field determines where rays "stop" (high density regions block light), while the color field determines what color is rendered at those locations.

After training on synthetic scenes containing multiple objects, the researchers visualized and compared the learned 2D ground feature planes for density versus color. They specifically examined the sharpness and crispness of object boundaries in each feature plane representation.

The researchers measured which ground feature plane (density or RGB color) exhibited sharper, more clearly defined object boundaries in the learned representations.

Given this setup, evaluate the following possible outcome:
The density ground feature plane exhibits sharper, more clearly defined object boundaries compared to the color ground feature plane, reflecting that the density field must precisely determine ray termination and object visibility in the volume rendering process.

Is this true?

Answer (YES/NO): YES